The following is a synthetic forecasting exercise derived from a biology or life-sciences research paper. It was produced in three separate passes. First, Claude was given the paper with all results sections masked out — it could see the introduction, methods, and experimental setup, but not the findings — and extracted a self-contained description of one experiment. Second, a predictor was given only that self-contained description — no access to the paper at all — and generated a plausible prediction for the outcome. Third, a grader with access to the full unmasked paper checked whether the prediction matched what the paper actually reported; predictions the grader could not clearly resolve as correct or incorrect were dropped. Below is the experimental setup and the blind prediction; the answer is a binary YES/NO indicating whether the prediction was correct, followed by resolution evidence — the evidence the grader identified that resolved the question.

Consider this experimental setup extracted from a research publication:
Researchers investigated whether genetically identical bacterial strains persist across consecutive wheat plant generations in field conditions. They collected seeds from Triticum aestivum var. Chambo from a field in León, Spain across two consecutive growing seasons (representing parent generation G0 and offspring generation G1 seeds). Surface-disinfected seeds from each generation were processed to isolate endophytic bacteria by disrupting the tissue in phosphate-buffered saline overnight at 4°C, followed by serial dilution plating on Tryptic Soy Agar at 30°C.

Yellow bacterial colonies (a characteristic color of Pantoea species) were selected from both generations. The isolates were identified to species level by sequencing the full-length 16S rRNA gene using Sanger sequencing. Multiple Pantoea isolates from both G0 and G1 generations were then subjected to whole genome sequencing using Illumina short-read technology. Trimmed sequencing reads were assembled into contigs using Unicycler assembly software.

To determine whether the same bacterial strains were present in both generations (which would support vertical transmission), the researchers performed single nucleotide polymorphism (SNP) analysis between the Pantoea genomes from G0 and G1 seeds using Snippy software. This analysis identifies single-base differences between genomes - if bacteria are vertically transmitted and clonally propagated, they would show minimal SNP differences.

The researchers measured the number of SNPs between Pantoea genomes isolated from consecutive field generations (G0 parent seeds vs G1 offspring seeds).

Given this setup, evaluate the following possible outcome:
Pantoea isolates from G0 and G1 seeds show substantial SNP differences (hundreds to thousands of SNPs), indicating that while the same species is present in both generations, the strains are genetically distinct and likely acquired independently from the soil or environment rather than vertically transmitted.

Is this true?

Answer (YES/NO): NO